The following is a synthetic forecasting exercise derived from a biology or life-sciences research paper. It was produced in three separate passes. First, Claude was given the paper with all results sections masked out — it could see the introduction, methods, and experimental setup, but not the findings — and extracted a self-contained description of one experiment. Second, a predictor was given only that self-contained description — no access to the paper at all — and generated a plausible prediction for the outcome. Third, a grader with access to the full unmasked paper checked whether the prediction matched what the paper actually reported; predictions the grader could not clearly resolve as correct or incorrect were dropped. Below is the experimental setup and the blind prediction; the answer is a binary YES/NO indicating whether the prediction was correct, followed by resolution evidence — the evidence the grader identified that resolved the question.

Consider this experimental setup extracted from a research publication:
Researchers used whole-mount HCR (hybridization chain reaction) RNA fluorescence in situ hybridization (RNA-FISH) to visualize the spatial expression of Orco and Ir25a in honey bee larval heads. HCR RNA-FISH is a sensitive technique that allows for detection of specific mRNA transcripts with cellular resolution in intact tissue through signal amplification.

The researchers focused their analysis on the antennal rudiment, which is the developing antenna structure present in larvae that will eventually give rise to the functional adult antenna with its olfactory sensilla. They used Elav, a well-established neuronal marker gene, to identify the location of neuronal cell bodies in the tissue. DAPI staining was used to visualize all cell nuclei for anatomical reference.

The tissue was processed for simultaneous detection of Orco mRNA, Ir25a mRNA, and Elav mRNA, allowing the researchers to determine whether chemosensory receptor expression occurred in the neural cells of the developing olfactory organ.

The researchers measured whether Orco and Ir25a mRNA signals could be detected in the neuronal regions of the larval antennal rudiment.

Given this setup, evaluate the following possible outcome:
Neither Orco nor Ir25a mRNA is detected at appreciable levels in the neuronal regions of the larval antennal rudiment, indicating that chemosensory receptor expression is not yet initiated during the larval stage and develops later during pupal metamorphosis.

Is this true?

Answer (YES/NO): NO